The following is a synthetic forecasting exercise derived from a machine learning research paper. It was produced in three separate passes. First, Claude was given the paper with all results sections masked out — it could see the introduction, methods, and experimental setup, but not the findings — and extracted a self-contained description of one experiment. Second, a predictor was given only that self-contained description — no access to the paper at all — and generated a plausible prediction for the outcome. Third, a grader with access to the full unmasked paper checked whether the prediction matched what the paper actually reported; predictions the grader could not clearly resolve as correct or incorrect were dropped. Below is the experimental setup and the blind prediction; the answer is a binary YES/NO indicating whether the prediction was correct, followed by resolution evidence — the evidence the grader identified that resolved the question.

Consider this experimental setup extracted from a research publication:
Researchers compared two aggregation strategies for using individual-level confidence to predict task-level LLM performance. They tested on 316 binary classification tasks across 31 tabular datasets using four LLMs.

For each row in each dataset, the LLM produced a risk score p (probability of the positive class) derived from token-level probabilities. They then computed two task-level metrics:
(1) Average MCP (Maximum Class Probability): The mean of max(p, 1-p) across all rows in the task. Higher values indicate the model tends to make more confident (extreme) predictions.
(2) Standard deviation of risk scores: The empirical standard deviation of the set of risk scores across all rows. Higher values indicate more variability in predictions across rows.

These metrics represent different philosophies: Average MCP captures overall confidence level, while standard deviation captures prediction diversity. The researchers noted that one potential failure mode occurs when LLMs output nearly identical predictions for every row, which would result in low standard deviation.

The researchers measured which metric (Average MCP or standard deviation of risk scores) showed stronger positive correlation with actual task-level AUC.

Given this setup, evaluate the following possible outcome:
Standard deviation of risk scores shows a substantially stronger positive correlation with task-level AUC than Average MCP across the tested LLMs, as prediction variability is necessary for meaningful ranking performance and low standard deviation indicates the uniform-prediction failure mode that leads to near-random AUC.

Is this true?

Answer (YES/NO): YES